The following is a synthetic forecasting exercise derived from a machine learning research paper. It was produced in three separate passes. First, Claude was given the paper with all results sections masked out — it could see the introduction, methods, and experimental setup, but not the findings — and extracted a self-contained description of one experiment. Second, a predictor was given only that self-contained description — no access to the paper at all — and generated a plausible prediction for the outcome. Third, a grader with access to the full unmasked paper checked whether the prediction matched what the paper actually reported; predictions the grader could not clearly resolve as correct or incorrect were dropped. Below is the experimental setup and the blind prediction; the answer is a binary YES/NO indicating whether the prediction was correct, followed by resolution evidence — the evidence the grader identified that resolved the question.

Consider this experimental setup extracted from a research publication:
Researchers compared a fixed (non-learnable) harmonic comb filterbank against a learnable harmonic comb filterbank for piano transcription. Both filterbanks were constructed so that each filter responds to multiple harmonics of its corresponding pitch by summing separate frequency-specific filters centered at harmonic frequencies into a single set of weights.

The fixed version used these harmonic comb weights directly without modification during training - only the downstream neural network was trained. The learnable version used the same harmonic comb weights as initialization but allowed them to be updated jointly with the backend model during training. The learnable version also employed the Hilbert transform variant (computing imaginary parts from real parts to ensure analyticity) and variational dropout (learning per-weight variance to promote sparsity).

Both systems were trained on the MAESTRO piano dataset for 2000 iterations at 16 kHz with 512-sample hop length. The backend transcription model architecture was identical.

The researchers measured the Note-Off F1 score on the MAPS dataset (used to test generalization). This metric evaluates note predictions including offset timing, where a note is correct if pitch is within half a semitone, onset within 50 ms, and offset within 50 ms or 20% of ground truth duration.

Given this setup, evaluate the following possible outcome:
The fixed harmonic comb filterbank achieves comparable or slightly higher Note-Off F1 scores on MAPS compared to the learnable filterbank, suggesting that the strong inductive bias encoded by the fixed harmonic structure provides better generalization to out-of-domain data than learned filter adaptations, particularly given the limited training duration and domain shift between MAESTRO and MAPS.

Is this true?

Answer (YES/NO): NO